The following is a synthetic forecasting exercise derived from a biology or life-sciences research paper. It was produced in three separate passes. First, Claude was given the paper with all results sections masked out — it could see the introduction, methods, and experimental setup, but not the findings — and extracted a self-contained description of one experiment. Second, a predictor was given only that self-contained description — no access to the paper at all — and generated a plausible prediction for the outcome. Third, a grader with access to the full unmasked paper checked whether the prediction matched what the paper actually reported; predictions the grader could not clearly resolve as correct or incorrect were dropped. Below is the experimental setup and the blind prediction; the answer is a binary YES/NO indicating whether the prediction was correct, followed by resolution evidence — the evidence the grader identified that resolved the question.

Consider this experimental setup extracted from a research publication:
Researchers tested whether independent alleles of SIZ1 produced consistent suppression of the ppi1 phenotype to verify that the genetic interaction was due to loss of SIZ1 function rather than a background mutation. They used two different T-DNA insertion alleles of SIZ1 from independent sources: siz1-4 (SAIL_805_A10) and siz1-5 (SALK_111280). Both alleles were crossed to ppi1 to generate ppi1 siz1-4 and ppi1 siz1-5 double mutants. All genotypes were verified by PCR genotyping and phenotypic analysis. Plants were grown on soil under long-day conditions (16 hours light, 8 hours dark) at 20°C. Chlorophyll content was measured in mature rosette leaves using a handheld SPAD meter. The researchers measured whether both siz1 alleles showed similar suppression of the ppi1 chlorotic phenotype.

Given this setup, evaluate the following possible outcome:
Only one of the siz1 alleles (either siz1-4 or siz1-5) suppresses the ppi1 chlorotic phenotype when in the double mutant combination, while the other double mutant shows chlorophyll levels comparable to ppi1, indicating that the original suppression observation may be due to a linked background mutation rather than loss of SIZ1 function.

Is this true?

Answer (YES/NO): NO